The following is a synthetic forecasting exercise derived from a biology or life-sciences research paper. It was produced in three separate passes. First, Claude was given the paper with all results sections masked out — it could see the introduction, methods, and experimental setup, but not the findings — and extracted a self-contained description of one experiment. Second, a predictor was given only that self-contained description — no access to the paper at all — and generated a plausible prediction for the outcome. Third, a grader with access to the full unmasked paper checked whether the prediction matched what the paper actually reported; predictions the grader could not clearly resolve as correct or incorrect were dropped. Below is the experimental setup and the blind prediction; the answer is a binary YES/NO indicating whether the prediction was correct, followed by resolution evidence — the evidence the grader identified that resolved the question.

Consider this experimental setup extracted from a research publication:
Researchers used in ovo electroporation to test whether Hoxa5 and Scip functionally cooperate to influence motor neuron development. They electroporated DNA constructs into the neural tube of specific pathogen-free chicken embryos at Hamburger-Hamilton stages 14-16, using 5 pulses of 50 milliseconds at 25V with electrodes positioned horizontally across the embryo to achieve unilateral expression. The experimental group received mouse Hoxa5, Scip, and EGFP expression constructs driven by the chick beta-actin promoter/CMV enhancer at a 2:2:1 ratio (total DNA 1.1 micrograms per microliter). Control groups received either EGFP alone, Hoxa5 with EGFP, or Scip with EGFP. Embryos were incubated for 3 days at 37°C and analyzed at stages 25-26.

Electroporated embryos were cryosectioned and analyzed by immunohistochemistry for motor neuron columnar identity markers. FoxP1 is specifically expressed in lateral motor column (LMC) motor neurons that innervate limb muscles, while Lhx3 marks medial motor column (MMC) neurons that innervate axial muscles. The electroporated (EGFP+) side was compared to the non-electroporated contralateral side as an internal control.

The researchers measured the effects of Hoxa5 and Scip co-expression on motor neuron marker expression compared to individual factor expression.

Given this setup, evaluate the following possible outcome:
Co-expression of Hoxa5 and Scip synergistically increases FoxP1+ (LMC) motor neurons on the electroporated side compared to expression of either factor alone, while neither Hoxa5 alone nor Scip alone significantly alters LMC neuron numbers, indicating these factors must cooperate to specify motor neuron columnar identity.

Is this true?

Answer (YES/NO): NO